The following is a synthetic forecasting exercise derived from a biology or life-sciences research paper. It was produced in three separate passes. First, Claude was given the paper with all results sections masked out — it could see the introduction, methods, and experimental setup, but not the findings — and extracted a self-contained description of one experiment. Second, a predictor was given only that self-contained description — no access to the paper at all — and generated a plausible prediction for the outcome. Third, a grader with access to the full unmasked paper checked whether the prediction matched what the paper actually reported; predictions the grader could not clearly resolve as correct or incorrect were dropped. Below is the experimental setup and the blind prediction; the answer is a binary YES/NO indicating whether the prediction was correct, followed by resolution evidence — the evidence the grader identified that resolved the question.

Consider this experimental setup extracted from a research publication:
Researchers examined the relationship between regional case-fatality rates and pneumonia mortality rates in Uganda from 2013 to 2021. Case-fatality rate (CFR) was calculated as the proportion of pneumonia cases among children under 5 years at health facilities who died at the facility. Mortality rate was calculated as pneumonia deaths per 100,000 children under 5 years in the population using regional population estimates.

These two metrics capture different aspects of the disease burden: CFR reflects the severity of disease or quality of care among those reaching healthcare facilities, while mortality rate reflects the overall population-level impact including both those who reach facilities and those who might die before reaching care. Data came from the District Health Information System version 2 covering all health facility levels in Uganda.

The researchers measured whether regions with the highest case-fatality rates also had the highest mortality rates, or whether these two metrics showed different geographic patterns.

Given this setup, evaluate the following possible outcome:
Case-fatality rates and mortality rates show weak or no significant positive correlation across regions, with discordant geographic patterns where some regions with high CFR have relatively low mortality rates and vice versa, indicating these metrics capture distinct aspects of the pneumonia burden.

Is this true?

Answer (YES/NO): YES